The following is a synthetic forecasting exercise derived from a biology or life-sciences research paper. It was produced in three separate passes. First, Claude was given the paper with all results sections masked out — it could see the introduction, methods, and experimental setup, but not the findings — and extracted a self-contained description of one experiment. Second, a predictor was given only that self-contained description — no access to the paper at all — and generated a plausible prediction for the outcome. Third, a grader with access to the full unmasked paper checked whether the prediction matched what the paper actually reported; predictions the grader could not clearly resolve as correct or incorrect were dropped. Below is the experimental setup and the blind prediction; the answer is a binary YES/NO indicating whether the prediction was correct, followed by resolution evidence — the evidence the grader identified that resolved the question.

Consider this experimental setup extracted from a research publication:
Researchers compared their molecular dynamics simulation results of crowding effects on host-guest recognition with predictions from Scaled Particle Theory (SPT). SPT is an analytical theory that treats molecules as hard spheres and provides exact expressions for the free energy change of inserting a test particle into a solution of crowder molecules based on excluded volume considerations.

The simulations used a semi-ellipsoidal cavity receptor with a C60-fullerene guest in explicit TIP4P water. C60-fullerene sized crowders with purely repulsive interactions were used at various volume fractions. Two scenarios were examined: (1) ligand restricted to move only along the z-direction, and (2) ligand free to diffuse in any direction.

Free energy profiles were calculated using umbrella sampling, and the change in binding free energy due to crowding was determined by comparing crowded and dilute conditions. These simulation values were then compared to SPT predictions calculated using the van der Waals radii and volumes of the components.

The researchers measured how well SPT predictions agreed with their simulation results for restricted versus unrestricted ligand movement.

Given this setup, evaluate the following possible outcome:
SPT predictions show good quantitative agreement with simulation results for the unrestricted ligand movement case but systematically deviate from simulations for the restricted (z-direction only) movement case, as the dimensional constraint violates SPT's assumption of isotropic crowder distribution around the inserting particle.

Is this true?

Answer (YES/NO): YES